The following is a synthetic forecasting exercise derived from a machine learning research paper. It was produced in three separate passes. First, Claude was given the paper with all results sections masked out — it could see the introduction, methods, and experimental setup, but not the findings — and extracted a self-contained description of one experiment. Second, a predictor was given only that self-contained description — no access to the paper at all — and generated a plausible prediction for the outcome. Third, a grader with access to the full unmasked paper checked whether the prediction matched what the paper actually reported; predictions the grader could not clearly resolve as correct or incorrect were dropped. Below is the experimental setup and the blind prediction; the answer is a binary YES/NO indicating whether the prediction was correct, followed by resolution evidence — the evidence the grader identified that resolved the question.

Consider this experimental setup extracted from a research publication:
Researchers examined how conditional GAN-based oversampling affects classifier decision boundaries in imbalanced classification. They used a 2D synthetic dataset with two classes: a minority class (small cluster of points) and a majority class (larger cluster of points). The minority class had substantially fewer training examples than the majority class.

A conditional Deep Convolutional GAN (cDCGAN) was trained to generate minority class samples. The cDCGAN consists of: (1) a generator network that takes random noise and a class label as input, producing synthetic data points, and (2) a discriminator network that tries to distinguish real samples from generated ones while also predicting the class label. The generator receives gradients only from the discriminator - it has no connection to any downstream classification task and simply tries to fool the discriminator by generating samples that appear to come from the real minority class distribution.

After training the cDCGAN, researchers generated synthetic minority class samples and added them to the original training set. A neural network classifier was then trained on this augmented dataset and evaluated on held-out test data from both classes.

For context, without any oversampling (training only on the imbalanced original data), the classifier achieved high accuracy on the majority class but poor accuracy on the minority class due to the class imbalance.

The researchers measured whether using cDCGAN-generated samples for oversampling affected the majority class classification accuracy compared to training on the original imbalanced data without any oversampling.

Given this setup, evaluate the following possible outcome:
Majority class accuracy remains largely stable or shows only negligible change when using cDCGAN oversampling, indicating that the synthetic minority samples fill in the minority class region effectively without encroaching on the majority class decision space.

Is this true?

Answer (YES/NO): NO